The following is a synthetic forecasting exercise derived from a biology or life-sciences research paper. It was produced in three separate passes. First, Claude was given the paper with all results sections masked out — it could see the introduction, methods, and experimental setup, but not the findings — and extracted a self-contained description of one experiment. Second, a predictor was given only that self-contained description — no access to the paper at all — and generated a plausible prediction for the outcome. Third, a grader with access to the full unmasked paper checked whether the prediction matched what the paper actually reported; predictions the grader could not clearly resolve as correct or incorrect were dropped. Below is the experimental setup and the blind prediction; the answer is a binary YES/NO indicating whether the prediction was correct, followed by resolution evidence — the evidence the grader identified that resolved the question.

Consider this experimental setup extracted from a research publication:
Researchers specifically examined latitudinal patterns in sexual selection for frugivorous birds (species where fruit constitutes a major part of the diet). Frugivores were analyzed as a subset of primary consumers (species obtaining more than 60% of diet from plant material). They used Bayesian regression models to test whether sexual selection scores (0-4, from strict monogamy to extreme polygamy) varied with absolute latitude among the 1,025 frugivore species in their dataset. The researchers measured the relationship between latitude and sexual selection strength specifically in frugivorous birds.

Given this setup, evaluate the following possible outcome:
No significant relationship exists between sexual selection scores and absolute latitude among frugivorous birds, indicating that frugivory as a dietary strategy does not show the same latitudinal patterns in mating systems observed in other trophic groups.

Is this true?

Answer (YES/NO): NO